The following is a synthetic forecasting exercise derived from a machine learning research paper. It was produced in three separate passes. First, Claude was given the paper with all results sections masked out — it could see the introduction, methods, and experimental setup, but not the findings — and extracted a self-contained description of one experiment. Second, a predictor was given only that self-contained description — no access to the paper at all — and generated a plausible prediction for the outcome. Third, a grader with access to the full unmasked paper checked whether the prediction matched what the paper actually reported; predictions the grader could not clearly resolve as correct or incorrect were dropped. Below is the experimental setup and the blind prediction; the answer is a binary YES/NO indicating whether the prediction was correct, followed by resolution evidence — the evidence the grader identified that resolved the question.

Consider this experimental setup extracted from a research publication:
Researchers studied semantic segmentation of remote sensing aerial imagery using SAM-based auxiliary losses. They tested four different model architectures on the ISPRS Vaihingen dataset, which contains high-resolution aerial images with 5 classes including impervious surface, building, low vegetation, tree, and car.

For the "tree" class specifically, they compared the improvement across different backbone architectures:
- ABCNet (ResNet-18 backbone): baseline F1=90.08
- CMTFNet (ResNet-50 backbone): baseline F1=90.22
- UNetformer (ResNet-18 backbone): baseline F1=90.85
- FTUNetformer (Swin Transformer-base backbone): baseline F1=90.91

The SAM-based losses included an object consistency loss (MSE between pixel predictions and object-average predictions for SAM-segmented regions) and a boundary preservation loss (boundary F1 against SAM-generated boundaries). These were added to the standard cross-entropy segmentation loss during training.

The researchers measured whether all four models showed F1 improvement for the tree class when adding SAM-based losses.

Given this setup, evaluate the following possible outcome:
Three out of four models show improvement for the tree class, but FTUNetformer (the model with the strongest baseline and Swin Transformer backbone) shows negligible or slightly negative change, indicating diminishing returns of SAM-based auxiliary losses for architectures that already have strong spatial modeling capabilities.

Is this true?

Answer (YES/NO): NO